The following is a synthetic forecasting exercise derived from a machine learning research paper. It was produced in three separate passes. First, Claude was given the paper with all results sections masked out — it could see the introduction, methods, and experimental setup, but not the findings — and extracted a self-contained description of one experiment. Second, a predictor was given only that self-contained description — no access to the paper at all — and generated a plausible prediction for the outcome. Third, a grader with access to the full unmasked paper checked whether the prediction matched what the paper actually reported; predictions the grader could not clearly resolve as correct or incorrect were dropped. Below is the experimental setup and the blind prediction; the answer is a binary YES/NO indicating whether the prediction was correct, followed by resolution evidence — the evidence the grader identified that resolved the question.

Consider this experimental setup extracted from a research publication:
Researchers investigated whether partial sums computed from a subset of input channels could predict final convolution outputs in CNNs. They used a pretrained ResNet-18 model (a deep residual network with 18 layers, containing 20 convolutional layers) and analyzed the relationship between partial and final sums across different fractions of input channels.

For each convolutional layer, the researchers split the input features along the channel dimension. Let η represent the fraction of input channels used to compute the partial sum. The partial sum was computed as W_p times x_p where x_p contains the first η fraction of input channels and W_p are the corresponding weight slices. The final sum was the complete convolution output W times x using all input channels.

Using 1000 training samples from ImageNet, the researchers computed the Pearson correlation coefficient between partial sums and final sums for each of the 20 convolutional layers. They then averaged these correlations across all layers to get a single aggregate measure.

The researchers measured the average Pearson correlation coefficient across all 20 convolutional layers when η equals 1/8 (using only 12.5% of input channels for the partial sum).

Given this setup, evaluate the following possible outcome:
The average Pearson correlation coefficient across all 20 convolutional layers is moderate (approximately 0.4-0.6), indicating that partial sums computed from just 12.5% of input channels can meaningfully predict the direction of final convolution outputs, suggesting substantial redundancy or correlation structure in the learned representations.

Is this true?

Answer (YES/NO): YES